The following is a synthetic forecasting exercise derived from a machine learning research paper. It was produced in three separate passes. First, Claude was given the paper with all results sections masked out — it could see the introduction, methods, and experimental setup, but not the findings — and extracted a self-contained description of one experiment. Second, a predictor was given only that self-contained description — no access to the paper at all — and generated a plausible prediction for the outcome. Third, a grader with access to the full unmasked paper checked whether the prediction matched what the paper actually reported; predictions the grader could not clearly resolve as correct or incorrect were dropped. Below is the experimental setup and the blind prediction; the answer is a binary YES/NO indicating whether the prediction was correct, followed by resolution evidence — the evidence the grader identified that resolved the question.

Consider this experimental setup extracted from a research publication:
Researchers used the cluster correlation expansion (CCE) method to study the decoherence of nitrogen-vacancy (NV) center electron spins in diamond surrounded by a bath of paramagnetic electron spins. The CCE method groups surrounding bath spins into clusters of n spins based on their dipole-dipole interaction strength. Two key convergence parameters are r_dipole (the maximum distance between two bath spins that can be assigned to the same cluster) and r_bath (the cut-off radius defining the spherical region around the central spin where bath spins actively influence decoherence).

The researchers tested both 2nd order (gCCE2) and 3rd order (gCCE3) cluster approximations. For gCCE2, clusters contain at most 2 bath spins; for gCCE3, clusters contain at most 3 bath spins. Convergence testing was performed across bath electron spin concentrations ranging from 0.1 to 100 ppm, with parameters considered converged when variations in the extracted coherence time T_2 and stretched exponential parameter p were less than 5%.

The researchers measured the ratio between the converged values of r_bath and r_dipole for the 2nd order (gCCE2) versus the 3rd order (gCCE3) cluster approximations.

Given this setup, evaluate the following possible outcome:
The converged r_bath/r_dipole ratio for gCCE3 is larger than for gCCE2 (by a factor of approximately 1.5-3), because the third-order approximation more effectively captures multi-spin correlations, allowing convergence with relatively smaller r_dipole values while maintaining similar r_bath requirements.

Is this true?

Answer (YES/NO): YES